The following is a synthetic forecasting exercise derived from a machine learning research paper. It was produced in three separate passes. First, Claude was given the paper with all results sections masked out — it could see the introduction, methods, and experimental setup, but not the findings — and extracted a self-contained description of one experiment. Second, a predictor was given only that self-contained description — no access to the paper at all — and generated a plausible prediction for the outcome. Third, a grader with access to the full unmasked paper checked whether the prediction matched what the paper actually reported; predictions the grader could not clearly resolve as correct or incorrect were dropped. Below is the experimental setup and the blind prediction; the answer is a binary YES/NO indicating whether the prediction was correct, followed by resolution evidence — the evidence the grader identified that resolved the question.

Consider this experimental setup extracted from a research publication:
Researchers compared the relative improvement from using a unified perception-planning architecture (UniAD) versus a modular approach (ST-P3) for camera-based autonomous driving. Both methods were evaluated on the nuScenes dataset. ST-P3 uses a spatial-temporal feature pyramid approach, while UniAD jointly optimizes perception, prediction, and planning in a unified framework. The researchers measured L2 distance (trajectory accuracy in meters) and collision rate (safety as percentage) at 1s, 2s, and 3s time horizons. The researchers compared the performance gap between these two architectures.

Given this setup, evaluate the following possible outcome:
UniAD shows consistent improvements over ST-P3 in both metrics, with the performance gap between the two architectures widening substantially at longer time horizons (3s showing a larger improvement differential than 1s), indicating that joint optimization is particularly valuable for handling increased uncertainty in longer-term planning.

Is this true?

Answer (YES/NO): NO